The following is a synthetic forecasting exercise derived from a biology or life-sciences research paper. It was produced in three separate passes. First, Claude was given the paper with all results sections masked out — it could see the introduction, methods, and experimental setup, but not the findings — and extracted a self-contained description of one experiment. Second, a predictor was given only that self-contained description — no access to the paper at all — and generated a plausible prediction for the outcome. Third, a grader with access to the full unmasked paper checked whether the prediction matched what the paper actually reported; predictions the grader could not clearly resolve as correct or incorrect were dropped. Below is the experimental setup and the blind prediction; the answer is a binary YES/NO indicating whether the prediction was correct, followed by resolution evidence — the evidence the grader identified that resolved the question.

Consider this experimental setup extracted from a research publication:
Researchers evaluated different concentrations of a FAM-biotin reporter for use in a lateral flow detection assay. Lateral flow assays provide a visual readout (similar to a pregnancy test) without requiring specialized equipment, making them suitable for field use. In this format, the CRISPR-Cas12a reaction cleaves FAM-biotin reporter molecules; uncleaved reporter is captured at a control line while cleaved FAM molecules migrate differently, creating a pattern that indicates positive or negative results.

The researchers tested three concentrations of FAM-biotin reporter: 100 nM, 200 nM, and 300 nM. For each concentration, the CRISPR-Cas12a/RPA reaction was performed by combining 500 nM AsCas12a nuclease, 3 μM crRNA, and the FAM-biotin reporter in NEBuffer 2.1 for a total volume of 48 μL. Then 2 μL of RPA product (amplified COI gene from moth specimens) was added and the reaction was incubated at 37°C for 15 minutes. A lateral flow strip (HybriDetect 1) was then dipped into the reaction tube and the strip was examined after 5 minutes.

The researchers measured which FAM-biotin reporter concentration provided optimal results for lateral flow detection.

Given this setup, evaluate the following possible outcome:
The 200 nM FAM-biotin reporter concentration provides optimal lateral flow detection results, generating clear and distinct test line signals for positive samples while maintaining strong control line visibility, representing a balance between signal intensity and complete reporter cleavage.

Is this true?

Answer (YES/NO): NO